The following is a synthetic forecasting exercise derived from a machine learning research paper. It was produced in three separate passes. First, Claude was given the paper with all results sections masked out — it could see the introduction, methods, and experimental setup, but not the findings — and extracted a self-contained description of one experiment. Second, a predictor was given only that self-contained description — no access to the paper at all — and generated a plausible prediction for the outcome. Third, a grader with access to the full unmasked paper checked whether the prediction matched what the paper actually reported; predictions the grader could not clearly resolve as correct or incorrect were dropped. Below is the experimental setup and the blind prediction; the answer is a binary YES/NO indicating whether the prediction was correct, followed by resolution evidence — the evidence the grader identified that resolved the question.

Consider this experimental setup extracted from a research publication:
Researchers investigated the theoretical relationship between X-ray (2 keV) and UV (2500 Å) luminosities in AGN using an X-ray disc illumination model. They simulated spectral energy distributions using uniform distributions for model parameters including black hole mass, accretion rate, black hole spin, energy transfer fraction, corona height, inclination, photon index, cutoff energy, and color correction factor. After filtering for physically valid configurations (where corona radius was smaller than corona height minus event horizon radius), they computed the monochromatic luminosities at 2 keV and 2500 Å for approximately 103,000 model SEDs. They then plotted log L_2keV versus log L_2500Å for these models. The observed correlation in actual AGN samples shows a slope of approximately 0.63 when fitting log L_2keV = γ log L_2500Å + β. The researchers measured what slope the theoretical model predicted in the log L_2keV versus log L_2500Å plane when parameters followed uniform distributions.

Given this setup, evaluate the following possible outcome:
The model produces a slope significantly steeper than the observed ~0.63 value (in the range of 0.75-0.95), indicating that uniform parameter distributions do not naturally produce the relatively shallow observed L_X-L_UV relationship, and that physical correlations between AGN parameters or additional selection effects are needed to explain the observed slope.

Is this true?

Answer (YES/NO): NO